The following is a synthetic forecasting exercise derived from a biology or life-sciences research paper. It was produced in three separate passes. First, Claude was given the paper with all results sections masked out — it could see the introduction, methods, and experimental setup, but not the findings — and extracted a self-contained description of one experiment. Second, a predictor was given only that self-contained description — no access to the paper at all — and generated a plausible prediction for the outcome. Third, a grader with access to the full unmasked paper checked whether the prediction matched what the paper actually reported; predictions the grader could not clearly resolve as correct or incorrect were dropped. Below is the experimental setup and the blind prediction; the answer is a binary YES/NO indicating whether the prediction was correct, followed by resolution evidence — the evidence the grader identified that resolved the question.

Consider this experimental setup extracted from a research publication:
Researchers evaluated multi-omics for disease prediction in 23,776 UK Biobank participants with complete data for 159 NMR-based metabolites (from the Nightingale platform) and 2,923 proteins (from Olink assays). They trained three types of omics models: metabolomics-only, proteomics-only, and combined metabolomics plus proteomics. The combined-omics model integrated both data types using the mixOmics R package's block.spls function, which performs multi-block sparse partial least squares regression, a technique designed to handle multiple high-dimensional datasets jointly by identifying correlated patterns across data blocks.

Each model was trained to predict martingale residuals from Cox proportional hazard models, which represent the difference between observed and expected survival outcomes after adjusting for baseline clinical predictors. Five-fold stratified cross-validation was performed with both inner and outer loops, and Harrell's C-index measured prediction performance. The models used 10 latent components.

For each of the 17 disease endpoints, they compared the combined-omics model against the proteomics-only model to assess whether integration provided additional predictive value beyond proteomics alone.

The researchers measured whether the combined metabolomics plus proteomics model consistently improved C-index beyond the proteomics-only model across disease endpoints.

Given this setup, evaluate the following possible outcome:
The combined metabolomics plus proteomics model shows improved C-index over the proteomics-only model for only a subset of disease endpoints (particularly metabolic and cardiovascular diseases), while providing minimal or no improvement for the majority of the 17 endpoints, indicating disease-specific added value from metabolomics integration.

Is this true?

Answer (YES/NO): NO